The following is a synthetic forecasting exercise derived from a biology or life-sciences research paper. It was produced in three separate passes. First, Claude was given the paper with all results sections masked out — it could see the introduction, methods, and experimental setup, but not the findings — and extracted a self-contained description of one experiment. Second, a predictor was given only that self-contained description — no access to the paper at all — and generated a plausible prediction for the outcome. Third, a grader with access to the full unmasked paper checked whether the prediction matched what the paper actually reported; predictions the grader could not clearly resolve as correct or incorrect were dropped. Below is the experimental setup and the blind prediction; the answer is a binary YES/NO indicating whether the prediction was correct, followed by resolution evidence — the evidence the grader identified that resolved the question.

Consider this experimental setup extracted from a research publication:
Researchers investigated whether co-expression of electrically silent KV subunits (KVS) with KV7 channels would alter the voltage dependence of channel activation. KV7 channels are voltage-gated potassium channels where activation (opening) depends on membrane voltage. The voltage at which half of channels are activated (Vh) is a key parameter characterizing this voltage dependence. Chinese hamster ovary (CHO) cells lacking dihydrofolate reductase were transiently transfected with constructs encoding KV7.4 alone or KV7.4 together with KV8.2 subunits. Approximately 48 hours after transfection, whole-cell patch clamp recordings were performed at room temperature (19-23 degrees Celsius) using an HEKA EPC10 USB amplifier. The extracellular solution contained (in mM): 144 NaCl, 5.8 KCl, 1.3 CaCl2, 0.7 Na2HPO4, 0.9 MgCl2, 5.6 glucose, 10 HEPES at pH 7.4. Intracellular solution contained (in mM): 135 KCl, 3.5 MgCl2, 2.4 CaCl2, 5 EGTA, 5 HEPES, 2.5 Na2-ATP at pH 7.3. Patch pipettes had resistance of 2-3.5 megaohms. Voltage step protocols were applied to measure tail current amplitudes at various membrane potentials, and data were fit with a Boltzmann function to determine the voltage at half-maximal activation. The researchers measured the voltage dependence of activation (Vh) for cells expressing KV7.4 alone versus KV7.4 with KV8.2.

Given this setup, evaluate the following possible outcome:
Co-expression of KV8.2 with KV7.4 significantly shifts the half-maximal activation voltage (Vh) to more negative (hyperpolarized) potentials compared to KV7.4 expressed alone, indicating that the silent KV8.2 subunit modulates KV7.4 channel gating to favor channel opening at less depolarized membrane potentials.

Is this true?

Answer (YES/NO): NO